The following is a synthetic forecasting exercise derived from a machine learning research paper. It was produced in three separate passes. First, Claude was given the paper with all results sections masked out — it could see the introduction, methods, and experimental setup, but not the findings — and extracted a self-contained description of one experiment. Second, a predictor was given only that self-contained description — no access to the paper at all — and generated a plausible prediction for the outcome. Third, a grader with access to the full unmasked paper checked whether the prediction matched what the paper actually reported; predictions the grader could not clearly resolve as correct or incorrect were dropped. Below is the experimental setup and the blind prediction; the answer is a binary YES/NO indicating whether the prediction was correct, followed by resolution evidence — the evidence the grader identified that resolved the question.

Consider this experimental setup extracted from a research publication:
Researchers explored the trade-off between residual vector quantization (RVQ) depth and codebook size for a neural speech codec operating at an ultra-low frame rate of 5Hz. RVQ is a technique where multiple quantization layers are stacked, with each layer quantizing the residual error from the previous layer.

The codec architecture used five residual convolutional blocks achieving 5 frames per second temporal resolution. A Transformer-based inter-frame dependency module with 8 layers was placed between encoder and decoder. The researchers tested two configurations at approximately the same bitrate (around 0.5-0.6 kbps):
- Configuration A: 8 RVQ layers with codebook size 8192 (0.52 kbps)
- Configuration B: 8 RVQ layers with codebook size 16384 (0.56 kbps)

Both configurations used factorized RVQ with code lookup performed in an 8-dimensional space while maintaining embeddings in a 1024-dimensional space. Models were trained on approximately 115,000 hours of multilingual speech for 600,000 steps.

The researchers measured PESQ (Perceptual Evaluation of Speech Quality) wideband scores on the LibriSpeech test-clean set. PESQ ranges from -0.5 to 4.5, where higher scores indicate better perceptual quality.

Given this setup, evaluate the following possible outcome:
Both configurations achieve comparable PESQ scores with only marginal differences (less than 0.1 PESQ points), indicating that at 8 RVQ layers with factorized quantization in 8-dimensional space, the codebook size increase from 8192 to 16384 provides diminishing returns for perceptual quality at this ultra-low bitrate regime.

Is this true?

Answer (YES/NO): NO